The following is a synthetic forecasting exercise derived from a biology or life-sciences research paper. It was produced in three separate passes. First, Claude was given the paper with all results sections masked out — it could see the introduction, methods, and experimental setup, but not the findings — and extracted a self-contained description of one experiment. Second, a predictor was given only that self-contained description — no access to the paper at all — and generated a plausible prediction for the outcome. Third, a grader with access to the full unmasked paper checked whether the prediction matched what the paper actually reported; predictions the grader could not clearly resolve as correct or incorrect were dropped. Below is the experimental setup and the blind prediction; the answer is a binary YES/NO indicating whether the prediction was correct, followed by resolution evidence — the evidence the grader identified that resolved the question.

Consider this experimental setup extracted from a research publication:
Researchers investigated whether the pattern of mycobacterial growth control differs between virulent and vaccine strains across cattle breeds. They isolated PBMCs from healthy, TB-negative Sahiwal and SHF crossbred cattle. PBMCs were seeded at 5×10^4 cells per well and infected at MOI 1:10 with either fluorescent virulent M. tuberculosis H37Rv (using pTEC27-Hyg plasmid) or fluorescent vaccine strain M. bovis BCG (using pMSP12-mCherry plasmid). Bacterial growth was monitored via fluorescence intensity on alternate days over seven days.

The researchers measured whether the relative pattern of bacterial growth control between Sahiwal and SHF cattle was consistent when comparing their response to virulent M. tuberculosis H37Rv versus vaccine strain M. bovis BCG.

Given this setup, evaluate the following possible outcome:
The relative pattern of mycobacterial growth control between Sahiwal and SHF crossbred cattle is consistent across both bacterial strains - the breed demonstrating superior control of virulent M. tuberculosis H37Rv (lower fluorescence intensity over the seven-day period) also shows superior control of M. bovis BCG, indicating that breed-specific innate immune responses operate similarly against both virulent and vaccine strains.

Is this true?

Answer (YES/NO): YES